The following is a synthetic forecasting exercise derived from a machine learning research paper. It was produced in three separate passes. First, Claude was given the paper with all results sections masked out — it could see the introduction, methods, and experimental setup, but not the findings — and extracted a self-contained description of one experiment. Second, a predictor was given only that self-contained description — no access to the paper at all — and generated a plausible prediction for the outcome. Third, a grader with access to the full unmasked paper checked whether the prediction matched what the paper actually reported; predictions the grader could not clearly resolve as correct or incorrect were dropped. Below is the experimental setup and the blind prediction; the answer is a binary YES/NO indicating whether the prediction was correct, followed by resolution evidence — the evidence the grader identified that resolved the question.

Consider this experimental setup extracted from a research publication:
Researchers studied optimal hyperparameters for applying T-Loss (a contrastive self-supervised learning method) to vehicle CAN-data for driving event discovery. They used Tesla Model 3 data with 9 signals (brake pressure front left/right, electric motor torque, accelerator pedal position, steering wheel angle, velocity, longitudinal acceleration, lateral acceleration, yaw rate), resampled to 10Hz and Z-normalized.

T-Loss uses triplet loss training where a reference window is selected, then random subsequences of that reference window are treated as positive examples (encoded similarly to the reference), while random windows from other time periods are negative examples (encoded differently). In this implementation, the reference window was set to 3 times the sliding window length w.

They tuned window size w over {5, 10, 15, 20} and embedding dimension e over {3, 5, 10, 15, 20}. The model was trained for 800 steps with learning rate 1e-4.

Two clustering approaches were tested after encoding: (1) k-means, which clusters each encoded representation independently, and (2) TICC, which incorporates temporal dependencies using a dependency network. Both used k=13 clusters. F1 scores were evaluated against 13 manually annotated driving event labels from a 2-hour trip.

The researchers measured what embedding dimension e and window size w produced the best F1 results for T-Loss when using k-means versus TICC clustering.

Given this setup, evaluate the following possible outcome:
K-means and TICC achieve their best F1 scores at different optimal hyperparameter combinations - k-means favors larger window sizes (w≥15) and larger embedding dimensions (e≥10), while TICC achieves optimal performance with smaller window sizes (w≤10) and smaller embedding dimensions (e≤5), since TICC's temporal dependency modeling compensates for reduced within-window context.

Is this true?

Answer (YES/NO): NO